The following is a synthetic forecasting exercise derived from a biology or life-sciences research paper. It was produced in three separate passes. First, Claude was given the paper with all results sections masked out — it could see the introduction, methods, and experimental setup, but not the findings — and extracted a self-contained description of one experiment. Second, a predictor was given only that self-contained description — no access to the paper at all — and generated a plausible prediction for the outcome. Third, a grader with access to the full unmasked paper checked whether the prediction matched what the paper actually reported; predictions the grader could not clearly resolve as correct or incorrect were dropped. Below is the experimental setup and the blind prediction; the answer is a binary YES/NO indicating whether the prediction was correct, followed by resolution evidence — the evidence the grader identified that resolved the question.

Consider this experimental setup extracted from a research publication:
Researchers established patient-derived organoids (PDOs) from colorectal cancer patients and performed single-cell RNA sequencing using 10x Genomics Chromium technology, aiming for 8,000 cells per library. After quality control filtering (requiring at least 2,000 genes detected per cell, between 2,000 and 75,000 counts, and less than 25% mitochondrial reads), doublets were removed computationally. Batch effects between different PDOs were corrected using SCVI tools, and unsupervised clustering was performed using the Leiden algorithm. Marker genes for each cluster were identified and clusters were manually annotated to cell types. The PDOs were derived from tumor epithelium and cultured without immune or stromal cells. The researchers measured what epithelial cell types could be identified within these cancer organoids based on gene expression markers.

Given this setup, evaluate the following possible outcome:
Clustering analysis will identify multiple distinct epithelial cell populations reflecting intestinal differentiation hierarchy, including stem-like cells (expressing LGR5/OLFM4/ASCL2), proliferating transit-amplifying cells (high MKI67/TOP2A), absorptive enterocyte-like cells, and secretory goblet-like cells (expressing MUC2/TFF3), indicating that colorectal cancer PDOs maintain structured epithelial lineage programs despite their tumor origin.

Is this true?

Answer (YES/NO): YES